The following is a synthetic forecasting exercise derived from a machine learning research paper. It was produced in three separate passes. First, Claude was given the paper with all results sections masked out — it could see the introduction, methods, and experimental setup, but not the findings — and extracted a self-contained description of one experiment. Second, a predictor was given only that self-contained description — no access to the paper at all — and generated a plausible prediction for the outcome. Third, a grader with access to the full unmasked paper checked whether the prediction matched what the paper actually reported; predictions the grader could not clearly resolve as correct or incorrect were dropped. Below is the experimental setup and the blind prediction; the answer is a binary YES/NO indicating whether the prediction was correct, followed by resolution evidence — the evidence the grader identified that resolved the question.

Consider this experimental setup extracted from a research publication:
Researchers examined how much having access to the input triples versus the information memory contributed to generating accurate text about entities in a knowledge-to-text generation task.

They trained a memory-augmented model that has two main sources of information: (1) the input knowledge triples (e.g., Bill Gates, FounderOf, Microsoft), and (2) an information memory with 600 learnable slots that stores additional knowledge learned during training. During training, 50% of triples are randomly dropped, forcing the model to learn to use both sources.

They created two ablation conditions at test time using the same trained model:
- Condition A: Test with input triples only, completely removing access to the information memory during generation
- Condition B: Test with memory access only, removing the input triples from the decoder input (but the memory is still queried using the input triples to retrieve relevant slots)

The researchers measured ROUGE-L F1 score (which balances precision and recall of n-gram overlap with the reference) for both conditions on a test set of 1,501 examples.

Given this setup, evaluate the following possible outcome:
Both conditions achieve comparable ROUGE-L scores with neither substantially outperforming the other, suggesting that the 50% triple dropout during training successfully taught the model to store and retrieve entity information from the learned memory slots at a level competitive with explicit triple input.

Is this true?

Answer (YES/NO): NO